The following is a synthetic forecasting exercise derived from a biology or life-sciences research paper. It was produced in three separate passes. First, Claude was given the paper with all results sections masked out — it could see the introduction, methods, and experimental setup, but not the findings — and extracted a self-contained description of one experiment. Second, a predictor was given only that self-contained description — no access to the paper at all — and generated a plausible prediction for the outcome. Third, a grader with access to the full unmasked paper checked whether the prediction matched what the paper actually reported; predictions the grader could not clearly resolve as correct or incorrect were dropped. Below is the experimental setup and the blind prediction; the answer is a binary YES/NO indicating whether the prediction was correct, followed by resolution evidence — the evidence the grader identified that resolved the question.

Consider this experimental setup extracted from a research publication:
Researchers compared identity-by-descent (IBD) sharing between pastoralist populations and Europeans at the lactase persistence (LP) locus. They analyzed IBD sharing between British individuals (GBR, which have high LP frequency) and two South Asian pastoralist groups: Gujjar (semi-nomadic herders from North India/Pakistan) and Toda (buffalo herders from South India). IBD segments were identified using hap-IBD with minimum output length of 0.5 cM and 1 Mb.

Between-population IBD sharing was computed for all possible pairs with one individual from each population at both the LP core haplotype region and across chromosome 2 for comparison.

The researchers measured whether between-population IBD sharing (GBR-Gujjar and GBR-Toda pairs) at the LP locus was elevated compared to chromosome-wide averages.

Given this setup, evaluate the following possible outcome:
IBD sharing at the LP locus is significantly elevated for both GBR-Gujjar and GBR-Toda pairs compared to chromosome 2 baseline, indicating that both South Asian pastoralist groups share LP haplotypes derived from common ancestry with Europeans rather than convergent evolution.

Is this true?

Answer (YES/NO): YES